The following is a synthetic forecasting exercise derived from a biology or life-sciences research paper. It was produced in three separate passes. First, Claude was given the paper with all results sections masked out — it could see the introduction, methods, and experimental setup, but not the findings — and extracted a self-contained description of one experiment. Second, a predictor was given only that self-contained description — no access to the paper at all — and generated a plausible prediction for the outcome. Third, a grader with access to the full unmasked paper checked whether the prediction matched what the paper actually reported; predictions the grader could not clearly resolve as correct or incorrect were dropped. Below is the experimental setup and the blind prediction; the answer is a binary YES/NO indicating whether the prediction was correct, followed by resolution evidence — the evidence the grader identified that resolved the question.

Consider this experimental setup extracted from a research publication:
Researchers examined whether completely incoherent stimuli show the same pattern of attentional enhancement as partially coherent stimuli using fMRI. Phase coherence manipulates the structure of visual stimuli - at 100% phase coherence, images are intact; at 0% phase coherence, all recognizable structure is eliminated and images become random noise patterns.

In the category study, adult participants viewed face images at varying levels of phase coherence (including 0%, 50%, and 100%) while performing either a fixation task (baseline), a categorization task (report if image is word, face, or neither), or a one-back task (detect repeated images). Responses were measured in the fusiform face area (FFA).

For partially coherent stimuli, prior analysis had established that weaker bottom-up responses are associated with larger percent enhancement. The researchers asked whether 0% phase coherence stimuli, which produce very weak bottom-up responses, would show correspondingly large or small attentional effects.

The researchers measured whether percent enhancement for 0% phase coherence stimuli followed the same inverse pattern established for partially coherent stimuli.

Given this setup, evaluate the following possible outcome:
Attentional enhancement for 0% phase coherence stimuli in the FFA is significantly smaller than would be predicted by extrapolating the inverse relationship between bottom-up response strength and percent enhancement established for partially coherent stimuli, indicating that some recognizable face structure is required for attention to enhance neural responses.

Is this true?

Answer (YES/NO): NO